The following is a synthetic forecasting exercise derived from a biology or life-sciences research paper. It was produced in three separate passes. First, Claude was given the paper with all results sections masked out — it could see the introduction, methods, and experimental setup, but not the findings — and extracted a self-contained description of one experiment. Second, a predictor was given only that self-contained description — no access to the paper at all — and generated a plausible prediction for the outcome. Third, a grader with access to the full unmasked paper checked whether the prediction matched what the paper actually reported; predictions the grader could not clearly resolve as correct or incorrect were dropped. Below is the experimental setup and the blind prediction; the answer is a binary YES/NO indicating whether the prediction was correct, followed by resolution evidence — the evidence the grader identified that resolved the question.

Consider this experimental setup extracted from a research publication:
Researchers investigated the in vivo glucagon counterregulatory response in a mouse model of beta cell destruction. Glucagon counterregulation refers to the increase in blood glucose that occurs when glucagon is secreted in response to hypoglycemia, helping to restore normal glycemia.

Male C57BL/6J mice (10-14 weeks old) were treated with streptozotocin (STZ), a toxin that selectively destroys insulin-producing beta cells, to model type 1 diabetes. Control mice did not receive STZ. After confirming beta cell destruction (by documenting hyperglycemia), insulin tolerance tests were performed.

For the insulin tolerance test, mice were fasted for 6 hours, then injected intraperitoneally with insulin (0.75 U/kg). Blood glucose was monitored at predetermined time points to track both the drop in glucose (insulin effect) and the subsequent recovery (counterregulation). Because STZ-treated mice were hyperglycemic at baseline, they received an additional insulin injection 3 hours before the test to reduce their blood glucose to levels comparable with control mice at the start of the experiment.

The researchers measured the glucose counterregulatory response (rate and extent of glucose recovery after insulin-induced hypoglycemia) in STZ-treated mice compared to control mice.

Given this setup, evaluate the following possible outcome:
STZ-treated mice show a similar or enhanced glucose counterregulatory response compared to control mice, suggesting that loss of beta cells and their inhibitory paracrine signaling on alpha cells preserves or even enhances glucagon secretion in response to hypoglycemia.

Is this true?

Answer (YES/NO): NO